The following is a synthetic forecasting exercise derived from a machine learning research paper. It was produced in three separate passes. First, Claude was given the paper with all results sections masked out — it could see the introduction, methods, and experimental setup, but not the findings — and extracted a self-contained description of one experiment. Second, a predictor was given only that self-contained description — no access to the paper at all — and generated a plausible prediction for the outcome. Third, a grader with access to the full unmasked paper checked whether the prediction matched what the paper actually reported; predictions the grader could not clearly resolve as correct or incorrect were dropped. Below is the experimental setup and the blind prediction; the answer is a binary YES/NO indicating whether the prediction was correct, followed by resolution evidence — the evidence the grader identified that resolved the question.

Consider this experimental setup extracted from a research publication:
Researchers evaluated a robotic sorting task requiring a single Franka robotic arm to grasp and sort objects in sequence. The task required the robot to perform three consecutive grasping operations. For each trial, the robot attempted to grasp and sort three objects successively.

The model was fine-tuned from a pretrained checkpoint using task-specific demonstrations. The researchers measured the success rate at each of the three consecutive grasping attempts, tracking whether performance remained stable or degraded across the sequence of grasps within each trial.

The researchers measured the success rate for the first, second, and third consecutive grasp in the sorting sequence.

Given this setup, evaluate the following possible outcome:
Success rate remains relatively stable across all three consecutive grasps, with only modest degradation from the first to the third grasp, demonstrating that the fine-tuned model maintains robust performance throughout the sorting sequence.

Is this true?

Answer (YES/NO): NO